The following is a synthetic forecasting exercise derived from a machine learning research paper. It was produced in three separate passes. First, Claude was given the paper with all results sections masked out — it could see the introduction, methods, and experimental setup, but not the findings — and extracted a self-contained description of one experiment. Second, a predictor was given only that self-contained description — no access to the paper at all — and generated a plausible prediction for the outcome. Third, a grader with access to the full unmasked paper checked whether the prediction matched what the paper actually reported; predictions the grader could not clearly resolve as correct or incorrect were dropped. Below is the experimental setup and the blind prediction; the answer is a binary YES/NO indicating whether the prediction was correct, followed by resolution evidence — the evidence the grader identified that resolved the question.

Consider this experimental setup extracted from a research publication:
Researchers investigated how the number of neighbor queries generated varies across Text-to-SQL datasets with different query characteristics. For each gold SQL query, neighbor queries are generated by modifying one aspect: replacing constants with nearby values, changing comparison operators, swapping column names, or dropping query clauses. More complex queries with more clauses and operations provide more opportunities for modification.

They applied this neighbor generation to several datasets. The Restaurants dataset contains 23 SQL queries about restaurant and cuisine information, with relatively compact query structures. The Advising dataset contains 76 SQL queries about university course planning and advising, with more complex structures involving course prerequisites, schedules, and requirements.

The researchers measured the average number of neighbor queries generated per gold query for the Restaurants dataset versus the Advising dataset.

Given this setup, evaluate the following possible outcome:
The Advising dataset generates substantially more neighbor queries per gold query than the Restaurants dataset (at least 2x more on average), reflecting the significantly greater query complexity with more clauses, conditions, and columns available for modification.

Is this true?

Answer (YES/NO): NO